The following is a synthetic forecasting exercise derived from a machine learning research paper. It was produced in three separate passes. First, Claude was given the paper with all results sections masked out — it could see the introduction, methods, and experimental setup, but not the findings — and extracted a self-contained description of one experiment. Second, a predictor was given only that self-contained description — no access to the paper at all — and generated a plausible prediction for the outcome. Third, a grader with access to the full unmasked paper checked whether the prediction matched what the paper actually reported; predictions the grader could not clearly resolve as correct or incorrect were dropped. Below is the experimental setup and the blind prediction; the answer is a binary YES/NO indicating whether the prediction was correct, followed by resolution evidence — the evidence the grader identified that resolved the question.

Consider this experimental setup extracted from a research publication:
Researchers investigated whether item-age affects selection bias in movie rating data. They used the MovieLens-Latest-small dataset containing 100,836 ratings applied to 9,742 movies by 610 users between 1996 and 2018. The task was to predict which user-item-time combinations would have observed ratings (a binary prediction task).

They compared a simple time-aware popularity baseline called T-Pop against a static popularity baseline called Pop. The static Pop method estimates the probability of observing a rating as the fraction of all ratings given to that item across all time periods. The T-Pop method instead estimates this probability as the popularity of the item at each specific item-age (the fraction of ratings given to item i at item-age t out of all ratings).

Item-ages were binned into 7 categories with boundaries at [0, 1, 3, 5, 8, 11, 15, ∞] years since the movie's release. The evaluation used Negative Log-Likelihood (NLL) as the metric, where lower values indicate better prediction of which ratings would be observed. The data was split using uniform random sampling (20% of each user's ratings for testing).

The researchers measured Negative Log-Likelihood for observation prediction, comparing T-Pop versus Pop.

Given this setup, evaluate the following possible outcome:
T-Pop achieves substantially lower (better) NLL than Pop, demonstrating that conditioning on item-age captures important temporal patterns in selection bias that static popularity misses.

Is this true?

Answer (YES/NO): NO